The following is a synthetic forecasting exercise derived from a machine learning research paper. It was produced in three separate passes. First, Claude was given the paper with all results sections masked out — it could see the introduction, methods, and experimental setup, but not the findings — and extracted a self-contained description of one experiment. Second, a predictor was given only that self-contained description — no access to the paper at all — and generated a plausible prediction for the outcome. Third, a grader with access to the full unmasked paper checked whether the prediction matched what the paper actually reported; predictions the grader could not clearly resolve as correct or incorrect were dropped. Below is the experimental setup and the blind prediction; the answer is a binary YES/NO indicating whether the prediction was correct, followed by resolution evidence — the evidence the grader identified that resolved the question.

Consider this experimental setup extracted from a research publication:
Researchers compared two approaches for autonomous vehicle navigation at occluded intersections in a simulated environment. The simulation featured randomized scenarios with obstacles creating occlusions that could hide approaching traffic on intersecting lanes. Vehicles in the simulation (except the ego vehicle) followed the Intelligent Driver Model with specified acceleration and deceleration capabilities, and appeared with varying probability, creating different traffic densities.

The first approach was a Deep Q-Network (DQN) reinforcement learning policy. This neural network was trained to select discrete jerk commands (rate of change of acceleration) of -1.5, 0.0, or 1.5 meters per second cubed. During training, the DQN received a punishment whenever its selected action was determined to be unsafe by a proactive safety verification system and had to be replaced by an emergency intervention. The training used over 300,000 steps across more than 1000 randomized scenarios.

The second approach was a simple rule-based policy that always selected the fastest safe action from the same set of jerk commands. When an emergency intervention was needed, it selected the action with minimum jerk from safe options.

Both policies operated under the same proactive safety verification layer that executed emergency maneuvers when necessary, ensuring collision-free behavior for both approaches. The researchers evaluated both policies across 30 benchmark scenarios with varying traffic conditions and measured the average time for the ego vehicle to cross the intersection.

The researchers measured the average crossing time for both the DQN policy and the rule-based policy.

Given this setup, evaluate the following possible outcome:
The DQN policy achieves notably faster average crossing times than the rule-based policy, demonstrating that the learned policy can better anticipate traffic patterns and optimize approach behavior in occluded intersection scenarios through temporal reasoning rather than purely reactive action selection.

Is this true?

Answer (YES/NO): NO